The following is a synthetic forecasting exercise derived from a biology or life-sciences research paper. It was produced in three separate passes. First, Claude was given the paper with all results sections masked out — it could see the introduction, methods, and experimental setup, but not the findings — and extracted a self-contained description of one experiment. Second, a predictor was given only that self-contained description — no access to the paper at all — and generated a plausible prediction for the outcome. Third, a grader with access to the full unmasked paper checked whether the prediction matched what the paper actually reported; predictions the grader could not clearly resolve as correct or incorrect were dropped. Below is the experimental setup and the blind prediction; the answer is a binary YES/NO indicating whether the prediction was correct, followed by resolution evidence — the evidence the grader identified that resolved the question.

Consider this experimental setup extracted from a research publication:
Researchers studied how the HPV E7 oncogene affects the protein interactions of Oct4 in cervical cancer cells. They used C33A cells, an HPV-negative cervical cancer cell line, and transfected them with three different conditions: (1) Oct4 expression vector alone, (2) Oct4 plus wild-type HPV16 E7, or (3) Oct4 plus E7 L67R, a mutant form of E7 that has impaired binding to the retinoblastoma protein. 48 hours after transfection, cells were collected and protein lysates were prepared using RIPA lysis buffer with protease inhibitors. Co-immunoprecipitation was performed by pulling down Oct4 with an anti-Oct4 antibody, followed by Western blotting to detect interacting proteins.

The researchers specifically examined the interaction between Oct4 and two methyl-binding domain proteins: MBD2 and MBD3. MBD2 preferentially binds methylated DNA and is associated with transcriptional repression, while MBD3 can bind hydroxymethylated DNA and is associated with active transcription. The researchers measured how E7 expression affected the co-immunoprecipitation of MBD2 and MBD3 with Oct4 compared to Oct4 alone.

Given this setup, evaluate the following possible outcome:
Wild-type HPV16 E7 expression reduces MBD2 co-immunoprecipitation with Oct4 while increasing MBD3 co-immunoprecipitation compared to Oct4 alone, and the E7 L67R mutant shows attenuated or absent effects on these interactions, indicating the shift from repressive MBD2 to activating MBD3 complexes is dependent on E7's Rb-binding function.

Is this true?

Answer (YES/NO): NO